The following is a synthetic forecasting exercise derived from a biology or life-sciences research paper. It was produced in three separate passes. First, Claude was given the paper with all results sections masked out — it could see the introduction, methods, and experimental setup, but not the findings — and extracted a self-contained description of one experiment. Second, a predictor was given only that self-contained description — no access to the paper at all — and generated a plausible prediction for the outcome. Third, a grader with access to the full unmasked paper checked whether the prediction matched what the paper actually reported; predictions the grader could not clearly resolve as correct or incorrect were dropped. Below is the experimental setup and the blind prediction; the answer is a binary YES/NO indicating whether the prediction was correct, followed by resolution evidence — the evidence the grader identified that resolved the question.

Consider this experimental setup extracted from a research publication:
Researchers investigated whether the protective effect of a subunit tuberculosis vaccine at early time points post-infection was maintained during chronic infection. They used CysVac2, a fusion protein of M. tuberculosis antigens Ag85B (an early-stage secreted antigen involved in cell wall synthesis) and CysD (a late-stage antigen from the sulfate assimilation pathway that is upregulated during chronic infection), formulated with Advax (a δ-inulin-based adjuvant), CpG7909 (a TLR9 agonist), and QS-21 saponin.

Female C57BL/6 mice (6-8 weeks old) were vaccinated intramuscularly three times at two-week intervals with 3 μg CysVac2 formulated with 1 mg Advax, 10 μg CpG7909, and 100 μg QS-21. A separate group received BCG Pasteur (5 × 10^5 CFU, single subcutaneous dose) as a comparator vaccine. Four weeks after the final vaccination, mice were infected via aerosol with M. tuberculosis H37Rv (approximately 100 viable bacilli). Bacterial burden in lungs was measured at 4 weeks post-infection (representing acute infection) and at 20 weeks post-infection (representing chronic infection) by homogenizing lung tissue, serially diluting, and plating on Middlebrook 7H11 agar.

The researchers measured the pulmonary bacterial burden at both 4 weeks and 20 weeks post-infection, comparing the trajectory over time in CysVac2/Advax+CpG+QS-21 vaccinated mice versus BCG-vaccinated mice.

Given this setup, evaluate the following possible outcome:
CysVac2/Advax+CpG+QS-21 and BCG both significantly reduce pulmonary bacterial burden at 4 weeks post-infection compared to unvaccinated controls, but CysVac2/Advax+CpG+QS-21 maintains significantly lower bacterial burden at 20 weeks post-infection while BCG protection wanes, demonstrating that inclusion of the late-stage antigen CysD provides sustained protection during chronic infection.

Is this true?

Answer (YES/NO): YES